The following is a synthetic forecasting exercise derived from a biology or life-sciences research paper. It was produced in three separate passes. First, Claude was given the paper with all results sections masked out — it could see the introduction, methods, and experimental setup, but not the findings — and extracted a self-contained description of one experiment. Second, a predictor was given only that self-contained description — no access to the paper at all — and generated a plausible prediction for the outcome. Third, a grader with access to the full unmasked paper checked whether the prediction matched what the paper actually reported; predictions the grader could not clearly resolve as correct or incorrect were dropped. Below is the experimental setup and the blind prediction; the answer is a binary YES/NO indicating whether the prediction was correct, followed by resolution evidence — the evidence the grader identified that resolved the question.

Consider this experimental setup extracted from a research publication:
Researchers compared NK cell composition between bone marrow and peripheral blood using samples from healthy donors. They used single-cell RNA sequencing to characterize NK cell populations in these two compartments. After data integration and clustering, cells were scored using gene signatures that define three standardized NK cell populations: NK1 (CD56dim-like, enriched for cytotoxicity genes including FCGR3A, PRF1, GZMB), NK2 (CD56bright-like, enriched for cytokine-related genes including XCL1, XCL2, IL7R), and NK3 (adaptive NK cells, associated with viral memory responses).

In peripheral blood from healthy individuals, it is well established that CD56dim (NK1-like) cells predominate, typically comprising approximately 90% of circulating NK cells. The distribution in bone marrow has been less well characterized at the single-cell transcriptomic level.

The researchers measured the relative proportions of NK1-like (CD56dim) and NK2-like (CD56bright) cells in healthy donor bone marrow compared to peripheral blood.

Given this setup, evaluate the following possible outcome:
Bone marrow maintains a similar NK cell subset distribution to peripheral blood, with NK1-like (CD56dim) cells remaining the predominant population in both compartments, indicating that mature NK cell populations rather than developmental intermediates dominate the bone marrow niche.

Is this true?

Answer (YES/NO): NO